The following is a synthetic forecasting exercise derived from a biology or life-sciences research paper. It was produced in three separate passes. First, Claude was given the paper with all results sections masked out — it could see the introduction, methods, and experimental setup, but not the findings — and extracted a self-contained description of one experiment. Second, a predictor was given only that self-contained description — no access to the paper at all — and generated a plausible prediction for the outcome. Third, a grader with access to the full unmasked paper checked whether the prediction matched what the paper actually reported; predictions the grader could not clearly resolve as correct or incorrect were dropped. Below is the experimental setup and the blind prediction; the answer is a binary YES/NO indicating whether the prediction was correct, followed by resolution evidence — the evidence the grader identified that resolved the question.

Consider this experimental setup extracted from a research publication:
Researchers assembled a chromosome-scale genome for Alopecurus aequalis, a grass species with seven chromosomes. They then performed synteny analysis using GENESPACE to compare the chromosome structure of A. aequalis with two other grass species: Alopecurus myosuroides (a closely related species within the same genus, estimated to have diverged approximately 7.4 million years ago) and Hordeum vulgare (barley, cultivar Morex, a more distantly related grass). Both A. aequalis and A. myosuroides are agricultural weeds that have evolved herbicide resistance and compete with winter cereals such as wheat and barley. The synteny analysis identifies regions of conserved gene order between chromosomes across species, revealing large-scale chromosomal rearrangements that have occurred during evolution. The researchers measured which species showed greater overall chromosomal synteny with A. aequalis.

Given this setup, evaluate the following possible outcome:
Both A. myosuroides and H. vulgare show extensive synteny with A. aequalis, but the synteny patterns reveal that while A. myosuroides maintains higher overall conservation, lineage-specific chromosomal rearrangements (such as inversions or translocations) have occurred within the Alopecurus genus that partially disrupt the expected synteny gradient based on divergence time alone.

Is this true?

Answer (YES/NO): NO